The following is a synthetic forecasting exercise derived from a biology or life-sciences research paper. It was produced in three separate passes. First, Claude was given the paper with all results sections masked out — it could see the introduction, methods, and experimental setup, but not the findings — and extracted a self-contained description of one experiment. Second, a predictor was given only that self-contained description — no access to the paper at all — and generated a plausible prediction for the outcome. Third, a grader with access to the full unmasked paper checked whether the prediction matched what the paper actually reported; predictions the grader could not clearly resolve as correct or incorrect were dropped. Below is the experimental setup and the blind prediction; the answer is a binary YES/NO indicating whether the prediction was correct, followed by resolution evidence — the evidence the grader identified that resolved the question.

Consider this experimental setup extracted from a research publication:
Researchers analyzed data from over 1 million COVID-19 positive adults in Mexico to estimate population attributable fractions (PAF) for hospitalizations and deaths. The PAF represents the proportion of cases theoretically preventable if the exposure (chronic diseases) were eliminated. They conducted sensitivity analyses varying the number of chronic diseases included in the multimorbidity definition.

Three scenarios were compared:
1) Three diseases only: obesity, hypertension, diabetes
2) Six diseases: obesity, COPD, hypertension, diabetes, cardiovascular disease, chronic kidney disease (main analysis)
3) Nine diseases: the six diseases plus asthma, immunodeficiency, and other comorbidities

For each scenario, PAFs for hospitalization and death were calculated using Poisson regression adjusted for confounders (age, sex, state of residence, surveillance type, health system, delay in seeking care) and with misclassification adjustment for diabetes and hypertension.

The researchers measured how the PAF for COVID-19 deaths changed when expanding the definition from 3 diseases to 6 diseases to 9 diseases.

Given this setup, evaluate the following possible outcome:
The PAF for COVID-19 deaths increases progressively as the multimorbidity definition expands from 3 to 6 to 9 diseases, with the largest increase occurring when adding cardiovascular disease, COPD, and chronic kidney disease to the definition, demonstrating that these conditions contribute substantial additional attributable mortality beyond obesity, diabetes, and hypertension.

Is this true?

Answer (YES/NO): NO